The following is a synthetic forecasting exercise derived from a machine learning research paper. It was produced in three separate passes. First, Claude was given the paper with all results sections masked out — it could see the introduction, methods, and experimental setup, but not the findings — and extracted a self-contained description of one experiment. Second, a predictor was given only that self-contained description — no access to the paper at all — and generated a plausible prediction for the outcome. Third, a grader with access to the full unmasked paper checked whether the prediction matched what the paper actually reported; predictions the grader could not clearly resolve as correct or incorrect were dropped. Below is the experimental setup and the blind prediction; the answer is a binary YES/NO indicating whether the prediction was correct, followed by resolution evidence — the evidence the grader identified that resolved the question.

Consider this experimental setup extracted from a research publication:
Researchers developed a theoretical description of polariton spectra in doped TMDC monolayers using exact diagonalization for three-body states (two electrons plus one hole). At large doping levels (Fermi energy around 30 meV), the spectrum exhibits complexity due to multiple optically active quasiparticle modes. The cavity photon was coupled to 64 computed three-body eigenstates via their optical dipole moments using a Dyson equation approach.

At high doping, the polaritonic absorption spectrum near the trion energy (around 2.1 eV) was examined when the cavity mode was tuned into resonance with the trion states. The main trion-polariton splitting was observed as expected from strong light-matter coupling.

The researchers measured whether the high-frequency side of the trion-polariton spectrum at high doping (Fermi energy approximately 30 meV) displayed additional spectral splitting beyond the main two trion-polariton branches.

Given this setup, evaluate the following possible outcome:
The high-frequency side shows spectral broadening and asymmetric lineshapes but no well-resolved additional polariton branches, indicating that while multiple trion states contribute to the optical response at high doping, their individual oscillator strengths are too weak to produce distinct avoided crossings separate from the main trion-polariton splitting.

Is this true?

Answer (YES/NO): NO